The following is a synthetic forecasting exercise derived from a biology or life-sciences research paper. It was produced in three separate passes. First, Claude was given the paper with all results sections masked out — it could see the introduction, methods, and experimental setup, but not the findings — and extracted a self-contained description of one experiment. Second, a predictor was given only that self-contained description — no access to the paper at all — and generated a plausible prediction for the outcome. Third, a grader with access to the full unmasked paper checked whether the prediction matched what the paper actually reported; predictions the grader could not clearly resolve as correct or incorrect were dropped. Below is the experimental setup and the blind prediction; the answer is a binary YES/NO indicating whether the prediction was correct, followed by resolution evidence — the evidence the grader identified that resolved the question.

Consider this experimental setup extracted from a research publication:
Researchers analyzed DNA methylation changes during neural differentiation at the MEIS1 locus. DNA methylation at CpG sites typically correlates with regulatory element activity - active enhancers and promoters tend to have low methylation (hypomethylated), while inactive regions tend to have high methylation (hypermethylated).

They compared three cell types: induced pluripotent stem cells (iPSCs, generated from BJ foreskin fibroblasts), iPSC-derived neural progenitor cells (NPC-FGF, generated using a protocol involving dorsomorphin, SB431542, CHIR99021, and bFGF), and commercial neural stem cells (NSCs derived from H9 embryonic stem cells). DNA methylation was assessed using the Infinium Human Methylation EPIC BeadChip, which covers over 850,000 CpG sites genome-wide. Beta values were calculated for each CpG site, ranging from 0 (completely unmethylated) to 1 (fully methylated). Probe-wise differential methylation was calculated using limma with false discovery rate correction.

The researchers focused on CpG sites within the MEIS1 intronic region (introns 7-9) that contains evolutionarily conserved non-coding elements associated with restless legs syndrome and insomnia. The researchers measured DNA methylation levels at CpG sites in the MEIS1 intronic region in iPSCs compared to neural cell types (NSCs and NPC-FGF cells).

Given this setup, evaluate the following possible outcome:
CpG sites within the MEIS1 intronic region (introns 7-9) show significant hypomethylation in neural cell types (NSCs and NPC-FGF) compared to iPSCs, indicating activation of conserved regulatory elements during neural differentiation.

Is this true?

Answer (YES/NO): NO